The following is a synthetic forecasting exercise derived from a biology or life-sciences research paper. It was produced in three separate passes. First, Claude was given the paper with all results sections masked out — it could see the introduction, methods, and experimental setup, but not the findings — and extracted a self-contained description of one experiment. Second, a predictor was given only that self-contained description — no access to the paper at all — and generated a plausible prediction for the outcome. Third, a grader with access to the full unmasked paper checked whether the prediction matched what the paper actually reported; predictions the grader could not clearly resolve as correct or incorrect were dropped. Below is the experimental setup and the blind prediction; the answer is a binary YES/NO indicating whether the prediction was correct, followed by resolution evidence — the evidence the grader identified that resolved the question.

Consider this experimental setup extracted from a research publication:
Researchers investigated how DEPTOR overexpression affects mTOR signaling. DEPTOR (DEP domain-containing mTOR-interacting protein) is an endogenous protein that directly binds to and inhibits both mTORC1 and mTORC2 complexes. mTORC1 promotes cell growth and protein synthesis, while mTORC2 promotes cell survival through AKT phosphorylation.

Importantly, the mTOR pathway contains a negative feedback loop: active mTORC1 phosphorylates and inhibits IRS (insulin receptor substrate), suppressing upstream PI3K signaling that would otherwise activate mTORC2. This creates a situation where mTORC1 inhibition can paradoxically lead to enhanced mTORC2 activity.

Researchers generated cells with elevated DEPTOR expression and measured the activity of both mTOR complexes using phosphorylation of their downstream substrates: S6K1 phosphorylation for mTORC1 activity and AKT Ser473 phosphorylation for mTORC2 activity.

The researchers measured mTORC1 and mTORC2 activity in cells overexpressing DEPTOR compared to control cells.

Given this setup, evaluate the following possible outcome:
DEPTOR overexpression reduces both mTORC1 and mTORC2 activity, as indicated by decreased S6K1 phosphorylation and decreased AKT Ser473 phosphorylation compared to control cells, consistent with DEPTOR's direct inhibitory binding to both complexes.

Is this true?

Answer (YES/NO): NO